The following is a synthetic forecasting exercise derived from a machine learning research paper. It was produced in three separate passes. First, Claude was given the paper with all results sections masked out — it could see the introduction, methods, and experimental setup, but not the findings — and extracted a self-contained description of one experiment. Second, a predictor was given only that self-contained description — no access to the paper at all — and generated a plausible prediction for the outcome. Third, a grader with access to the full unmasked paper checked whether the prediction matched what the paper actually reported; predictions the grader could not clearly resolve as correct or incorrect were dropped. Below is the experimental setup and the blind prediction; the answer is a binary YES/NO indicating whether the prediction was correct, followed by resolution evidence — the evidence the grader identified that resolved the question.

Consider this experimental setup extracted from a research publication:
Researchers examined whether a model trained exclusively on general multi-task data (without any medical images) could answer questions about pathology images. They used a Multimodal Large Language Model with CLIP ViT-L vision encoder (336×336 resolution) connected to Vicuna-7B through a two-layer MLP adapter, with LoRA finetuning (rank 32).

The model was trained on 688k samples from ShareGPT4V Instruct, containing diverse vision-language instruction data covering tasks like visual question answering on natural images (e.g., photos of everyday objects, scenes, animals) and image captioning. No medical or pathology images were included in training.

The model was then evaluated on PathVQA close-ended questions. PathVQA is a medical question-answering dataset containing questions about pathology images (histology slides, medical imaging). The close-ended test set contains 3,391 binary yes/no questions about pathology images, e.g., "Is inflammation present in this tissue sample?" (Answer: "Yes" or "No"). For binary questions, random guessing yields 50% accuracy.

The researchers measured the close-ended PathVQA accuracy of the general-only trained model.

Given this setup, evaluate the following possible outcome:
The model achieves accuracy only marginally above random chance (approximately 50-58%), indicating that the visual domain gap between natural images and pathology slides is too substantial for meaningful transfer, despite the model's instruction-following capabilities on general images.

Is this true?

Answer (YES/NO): NO